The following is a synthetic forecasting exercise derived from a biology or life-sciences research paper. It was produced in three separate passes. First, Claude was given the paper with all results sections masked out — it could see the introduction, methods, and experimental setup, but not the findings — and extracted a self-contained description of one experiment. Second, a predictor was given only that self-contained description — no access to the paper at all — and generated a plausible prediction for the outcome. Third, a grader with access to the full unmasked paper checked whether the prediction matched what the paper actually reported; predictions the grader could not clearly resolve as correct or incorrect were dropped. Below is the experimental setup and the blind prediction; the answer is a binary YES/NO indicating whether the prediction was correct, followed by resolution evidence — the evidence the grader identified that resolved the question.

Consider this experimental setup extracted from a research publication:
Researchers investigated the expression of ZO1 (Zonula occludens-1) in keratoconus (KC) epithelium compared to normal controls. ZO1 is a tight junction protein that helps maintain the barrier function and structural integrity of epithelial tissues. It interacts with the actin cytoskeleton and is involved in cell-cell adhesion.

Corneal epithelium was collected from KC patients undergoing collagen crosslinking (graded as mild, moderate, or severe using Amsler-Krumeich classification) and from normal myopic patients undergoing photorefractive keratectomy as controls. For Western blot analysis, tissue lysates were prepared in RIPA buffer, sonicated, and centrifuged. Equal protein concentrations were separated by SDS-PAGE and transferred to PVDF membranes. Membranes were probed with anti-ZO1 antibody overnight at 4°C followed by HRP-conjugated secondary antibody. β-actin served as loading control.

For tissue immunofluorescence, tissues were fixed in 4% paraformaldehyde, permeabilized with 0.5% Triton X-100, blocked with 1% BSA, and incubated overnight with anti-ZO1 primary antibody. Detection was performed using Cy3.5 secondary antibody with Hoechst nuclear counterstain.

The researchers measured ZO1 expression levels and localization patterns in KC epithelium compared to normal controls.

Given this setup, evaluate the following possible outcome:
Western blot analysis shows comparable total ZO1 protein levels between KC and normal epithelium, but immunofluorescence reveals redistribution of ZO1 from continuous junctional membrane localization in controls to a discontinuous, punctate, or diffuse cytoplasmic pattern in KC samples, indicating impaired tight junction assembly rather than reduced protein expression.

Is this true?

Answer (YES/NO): NO